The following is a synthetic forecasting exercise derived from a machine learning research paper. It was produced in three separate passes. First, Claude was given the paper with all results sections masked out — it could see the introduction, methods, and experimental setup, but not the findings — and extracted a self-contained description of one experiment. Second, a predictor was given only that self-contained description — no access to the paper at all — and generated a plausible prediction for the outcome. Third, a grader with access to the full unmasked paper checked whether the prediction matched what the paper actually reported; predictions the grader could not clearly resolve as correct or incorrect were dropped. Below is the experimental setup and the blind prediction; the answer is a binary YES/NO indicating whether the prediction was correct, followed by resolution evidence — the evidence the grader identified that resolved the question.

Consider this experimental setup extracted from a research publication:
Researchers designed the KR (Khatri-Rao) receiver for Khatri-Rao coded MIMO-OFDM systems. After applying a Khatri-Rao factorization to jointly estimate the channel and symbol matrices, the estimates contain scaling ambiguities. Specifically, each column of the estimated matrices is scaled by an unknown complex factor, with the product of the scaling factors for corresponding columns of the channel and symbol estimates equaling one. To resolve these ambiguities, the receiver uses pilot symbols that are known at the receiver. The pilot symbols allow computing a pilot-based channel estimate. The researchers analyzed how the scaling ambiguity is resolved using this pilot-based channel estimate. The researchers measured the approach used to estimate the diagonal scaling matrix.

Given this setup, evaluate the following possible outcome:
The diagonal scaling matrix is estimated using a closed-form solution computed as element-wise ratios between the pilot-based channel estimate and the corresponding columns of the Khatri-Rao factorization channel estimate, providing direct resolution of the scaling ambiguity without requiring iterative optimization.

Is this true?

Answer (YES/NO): YES